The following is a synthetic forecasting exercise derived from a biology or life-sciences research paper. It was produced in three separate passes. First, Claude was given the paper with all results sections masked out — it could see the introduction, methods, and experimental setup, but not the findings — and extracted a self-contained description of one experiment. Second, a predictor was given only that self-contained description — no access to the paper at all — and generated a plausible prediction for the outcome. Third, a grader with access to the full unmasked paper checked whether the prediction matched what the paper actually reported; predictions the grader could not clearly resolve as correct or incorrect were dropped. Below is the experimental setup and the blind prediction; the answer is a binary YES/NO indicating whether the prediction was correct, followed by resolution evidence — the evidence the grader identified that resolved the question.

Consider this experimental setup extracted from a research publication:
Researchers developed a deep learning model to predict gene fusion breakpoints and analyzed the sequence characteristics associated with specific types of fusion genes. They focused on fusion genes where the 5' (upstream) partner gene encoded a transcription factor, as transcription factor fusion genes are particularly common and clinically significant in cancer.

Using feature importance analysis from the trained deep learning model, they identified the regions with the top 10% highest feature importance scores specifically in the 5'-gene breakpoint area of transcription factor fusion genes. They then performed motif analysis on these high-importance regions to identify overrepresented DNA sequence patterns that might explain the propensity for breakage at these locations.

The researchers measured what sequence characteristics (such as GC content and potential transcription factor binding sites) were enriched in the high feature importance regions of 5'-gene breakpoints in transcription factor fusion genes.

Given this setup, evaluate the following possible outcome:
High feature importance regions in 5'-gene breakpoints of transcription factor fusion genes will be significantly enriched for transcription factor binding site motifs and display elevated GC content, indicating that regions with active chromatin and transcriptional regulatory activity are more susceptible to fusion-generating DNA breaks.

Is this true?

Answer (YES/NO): YES